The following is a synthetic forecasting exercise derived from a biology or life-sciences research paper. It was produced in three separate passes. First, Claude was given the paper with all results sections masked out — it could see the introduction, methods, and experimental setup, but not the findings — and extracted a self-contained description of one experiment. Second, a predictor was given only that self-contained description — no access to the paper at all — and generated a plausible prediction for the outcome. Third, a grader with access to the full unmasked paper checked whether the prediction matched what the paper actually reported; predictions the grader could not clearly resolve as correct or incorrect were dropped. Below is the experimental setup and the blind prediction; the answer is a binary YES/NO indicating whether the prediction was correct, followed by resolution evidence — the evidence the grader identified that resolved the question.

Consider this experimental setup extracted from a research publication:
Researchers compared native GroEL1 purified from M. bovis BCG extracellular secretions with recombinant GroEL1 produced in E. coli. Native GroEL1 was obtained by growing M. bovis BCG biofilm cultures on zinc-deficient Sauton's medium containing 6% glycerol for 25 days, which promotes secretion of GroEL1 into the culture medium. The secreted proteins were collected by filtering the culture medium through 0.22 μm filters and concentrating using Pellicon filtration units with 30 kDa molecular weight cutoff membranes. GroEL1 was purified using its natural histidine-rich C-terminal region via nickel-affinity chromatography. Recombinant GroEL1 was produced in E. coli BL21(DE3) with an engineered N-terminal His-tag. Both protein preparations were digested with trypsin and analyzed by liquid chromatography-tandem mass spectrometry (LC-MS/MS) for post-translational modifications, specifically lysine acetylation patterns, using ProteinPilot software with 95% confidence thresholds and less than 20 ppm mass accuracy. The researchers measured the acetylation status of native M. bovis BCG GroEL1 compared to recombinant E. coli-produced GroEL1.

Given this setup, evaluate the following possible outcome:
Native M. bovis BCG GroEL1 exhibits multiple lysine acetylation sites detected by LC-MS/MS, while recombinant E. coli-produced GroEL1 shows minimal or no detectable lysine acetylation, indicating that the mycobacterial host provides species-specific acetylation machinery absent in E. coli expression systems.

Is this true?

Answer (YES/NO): NO